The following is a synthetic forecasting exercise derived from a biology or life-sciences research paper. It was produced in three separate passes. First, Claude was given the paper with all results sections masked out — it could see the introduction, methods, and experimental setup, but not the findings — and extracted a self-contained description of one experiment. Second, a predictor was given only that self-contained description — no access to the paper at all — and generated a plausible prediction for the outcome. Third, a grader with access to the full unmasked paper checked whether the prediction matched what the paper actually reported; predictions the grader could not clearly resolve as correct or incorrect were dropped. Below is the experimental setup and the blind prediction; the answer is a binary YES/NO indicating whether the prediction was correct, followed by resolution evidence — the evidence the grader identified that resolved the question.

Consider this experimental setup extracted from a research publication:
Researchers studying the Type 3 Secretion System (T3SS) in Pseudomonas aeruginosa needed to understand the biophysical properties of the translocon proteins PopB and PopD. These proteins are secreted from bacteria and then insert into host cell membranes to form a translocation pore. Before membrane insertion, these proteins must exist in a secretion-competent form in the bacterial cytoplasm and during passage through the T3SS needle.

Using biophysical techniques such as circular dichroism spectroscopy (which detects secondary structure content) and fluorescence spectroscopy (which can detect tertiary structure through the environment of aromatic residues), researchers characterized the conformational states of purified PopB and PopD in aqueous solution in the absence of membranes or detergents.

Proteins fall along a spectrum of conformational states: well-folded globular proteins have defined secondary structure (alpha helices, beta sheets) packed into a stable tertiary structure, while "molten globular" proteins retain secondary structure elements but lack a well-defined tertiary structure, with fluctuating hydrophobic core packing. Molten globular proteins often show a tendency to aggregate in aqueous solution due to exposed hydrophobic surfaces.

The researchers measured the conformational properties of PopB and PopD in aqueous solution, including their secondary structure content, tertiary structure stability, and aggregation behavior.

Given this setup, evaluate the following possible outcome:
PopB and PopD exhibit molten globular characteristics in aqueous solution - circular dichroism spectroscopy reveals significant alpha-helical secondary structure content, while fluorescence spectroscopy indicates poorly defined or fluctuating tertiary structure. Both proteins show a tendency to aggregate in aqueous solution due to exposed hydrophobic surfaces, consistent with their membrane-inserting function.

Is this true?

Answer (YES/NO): YES